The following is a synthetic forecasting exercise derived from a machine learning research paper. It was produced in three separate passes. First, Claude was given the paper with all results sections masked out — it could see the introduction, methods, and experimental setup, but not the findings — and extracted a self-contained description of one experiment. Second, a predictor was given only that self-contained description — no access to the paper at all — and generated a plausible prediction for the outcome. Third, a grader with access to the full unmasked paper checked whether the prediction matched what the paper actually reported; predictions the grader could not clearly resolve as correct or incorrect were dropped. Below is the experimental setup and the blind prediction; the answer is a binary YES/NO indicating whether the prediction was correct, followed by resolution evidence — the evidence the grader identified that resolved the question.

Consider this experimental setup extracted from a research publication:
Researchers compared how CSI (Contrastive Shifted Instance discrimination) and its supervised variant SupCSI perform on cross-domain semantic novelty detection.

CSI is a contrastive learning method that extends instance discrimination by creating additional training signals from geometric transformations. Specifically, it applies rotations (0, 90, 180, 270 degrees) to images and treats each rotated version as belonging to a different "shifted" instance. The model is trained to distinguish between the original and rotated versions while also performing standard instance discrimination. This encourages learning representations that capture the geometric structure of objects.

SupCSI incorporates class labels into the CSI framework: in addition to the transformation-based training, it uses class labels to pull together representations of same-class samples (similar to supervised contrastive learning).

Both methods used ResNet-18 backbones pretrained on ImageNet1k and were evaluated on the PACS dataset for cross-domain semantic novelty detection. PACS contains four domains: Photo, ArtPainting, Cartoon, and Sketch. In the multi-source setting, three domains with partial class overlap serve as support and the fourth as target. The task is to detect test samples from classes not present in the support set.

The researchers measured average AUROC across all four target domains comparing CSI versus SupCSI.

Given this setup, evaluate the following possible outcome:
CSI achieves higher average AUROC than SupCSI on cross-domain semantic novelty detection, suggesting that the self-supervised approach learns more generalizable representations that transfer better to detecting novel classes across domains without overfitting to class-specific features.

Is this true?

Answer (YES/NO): YES